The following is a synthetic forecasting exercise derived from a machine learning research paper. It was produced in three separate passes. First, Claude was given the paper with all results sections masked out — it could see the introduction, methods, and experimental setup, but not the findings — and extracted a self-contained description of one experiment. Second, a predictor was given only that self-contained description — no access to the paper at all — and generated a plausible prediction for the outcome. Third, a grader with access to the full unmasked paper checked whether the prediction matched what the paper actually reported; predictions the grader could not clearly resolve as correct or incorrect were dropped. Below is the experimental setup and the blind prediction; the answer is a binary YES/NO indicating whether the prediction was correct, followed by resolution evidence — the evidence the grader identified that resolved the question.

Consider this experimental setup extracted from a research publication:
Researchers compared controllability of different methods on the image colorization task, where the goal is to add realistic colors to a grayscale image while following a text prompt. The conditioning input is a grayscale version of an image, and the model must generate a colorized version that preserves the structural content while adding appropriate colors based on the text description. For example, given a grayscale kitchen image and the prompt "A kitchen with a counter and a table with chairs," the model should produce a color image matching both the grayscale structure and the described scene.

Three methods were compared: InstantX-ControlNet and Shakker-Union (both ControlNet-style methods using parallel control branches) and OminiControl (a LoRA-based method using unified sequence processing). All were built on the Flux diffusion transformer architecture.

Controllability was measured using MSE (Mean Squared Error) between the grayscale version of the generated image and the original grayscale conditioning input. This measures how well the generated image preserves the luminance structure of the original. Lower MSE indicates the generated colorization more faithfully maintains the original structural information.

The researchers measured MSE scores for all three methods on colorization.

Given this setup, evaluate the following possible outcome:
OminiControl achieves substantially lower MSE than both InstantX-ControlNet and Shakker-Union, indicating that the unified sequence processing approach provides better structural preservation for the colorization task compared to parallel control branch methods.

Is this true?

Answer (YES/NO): YES